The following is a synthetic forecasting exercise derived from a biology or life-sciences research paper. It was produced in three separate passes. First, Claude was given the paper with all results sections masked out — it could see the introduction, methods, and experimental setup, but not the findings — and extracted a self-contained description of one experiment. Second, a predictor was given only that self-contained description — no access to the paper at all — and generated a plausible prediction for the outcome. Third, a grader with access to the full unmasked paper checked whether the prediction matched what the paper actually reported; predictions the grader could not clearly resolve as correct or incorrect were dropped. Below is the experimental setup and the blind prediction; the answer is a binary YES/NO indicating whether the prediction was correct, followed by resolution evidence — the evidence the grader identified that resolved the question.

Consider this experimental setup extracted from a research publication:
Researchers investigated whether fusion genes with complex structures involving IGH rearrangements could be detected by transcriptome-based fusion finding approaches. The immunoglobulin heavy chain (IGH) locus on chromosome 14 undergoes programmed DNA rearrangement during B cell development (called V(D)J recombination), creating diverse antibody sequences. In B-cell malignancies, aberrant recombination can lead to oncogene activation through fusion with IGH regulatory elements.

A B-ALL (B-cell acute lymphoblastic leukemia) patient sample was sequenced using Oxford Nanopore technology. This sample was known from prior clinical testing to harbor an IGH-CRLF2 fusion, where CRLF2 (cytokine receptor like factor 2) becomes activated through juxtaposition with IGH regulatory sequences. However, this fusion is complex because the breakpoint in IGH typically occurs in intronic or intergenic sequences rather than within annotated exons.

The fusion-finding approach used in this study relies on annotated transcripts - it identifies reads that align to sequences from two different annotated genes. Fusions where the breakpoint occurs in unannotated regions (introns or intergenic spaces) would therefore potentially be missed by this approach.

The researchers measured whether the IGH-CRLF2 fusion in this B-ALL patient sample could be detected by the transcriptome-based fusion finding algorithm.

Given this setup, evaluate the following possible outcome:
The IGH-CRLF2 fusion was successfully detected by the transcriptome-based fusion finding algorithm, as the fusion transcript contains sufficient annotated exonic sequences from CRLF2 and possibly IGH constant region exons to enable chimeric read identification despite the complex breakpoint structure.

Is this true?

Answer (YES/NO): NO